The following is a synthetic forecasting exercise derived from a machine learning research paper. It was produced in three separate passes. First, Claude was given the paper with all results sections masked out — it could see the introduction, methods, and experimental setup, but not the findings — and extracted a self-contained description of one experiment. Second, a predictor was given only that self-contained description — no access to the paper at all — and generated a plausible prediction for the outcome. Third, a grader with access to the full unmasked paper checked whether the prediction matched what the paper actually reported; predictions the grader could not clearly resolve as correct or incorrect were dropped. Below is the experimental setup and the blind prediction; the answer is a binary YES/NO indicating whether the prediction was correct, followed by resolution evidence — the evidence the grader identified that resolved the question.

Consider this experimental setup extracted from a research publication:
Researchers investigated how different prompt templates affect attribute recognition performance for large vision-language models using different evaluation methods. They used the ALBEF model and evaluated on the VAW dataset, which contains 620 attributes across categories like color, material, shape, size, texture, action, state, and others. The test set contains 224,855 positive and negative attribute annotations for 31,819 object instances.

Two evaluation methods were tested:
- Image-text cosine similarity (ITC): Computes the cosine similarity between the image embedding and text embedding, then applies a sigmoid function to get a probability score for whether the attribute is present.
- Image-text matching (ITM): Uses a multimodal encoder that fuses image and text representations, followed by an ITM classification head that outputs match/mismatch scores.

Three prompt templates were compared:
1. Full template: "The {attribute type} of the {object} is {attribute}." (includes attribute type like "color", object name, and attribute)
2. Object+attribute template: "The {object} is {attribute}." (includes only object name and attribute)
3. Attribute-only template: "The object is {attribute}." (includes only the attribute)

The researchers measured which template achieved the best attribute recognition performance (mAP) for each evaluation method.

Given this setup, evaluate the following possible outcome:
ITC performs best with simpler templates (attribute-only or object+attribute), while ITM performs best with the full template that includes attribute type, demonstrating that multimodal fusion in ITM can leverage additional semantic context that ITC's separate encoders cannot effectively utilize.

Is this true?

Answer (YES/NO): NO